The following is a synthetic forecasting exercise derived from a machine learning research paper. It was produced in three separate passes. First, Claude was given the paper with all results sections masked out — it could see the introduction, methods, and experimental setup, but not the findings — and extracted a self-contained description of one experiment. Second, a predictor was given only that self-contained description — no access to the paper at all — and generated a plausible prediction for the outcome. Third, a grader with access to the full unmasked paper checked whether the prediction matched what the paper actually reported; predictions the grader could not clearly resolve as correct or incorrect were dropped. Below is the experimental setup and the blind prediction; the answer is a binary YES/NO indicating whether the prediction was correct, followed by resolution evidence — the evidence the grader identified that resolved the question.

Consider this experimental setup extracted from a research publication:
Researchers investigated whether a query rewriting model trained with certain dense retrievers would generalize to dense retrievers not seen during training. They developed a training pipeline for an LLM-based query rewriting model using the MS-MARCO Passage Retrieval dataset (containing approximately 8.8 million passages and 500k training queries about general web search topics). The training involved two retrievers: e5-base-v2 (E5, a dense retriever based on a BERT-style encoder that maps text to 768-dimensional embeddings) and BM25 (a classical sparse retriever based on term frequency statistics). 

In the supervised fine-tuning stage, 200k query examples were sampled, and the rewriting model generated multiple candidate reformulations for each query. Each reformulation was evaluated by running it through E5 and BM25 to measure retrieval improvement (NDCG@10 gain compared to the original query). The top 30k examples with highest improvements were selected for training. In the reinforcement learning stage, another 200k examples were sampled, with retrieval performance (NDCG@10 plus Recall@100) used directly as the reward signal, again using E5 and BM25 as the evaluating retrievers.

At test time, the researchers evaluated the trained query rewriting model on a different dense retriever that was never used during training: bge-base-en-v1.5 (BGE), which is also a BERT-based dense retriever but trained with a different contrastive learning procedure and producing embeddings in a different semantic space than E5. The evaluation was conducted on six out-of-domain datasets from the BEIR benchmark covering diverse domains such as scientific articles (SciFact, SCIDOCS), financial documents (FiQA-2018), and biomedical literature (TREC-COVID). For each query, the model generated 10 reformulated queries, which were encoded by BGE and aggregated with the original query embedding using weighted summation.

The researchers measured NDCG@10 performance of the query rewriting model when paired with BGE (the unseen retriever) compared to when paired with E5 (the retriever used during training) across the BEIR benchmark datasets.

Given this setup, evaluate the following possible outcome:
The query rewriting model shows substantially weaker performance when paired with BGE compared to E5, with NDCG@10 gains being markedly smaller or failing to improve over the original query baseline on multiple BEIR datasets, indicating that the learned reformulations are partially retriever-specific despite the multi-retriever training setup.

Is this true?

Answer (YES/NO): NO